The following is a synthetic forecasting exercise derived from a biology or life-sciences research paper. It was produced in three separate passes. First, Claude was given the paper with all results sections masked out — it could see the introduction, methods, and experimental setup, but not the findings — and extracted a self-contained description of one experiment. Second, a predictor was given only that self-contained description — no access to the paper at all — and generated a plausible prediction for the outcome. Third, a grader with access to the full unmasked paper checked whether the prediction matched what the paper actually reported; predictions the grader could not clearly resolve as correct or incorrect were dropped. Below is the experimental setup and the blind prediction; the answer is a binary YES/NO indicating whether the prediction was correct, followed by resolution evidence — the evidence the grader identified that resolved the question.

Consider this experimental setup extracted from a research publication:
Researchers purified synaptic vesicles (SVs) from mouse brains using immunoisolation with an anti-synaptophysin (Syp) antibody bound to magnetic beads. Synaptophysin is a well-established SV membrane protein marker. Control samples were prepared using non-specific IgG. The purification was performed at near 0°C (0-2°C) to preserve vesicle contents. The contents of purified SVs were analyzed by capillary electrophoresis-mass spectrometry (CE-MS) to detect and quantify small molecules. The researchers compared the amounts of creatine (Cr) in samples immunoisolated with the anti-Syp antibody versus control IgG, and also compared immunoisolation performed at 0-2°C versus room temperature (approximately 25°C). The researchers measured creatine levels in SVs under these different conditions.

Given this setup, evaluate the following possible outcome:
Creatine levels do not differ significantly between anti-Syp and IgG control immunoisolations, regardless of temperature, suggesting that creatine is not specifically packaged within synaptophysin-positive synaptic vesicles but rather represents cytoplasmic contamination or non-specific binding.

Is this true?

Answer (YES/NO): NO